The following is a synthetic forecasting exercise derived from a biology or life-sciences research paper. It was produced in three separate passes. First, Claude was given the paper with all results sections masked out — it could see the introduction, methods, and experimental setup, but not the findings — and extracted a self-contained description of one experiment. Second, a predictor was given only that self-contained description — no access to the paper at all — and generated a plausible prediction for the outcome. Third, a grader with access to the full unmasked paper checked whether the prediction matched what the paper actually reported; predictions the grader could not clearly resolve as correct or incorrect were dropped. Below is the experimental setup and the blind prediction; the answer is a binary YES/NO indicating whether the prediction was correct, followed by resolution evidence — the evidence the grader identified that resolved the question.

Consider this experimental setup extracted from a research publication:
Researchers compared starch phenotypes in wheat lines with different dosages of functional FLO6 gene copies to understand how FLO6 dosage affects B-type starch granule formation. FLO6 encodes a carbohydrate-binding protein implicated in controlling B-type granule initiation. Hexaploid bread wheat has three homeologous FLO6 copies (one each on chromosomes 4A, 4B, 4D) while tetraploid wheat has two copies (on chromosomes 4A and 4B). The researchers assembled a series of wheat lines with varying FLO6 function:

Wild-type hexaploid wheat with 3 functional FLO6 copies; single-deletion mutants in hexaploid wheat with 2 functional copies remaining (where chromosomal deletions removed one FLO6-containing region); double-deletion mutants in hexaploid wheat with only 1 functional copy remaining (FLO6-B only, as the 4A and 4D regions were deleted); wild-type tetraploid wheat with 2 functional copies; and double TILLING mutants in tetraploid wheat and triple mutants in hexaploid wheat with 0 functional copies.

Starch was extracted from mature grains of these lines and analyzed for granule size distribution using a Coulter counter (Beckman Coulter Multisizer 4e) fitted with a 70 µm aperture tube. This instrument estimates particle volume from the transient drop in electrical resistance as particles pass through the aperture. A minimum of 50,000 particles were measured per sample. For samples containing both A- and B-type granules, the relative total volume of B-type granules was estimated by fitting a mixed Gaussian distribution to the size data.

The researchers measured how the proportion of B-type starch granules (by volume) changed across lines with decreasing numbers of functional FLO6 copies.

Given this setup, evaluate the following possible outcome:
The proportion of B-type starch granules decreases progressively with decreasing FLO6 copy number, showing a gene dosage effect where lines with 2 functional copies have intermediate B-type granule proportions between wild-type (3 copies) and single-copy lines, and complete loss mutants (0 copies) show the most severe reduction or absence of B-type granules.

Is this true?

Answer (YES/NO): NO